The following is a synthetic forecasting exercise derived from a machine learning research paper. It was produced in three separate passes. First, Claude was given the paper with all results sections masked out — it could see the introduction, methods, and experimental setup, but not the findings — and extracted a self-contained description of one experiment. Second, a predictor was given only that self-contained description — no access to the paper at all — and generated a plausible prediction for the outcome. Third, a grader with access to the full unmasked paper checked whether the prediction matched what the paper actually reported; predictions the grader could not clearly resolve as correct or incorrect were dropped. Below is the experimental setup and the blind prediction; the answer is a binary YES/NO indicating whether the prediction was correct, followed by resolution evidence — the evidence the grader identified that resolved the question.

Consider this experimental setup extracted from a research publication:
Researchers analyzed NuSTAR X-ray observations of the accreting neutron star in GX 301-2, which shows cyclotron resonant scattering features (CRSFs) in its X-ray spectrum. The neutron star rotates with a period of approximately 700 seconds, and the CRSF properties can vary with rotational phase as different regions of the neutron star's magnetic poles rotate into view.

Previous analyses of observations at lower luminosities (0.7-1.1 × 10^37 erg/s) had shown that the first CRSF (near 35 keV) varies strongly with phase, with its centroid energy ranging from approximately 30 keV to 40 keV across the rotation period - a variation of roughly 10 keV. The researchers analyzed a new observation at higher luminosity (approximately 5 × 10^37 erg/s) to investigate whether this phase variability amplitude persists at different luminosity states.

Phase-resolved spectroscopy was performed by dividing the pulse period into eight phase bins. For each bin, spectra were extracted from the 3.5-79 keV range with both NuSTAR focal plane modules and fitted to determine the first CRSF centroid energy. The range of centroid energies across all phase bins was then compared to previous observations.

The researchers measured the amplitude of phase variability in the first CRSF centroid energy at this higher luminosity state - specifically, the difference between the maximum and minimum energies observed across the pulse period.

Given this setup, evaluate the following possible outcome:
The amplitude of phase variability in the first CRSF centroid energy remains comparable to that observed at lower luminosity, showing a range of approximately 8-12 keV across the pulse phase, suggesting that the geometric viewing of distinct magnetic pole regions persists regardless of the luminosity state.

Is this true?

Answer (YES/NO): YES